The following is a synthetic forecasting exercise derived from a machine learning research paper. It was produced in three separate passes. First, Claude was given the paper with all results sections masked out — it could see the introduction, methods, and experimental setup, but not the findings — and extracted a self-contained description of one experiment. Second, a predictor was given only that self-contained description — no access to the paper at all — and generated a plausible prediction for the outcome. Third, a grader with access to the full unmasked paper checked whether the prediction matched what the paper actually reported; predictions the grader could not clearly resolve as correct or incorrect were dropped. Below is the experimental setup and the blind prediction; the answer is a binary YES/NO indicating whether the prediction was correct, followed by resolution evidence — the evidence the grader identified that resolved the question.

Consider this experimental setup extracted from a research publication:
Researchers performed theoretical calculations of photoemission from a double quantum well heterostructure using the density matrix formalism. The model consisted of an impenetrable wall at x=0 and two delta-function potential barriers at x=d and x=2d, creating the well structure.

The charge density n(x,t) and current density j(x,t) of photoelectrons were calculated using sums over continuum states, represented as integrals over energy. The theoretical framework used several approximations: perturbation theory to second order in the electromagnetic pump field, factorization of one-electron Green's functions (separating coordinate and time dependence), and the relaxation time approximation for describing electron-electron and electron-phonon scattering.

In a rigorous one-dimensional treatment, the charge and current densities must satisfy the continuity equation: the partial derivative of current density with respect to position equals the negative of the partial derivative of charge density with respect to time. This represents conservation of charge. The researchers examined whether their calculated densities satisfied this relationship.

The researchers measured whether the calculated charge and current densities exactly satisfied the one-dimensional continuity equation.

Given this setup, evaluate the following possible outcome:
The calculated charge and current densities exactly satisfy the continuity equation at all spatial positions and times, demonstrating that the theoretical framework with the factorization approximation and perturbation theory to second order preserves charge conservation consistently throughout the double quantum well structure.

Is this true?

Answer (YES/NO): NO